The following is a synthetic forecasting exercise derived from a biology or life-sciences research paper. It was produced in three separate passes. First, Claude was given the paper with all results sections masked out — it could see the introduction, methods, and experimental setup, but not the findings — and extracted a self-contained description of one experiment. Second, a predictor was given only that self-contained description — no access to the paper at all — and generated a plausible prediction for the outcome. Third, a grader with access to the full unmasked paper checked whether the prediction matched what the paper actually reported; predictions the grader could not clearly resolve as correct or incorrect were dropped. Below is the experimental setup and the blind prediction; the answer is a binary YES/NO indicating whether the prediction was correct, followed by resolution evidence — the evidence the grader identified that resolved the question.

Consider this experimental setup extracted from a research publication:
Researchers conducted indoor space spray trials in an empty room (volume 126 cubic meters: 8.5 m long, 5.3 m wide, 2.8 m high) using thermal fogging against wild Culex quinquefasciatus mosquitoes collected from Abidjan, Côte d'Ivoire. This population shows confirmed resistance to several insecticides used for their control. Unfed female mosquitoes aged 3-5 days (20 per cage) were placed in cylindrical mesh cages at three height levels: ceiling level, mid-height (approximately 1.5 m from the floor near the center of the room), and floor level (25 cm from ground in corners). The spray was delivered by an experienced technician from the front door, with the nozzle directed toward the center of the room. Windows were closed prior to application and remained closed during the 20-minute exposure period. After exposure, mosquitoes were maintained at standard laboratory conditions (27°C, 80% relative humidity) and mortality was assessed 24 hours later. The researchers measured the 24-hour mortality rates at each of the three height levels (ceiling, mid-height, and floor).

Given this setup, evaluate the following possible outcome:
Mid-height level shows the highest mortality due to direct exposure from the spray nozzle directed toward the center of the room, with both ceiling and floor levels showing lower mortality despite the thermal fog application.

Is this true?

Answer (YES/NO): NO